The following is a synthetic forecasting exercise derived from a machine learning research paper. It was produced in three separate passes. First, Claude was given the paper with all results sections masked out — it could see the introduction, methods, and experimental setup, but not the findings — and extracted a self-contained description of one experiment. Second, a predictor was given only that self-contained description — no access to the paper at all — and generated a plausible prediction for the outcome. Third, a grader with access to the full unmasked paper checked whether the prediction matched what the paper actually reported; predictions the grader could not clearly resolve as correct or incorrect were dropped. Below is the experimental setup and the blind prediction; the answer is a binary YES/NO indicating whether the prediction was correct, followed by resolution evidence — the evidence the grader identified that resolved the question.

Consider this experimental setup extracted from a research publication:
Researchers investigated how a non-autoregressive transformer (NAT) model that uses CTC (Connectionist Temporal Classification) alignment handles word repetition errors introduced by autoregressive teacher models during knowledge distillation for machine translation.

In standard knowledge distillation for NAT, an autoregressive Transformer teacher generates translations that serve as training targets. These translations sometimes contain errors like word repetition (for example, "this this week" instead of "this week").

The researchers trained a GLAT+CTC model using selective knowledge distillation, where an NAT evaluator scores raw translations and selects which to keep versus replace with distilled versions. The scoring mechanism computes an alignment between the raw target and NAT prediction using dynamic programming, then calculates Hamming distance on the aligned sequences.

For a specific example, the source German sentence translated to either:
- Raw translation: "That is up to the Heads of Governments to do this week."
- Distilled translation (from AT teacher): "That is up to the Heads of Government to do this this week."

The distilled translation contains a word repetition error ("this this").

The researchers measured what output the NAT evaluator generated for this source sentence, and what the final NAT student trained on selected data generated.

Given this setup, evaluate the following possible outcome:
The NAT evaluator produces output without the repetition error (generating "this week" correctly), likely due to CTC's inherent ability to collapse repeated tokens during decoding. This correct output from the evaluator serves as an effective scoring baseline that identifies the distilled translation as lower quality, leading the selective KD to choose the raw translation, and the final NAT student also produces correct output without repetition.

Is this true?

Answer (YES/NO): NO